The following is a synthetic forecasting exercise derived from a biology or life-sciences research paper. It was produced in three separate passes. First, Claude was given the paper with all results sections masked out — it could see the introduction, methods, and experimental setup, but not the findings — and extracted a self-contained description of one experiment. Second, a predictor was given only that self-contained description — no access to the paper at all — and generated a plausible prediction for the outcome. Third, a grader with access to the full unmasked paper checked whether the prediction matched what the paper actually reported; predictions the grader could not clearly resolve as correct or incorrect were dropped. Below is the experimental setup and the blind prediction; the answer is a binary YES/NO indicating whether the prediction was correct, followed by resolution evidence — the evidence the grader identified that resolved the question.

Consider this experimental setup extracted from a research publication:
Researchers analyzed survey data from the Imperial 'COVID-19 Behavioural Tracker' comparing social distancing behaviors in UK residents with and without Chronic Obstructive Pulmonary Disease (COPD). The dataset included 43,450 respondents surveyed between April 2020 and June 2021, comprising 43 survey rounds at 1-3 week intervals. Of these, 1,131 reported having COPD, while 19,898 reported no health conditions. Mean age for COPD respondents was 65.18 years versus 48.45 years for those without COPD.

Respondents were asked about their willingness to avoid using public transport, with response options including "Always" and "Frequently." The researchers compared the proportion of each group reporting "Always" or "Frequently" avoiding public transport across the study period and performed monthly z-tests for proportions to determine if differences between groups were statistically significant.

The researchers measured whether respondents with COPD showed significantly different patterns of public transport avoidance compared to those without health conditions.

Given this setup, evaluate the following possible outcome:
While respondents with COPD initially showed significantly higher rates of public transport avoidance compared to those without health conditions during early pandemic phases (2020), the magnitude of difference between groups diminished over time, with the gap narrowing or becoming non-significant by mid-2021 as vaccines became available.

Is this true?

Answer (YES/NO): NO